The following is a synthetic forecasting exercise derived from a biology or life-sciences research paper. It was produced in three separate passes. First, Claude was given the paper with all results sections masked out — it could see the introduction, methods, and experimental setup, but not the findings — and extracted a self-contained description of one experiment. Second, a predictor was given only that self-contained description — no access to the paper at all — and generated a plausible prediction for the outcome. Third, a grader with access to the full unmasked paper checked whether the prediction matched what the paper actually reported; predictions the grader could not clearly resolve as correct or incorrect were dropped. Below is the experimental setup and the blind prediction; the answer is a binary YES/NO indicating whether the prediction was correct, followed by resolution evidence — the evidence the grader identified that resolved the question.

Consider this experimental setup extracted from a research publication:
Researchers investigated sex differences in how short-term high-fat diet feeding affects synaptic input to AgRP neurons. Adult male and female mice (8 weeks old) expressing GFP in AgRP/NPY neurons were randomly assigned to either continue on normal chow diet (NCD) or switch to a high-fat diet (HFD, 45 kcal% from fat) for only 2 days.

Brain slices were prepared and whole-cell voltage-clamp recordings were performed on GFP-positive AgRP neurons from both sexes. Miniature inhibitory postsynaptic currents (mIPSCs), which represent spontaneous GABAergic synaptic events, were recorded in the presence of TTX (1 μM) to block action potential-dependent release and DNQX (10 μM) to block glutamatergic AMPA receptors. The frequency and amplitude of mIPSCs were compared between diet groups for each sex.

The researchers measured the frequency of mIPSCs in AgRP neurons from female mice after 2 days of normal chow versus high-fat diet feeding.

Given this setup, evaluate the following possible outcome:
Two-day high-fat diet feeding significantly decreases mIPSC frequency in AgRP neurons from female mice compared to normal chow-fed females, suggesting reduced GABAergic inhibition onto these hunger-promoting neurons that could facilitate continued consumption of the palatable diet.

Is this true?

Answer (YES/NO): YES